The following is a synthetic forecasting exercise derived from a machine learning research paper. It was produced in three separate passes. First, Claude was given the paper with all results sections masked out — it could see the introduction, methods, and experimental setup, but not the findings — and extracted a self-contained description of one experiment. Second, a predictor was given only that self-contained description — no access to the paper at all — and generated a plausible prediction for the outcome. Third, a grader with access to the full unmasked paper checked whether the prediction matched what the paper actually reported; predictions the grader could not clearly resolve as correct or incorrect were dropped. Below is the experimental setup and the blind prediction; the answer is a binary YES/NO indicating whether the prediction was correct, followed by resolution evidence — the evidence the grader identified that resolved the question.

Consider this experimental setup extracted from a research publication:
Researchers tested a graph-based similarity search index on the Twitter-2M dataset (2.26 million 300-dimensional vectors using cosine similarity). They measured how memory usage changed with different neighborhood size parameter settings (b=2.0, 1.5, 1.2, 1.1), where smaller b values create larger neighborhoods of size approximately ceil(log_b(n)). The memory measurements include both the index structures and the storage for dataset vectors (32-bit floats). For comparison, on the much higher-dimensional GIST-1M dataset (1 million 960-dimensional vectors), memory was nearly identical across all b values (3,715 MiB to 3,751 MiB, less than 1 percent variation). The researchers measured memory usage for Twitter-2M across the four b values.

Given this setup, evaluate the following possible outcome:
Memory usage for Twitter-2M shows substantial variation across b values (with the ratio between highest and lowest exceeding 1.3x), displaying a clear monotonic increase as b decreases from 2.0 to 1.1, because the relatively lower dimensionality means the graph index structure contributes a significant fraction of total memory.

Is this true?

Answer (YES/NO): NO